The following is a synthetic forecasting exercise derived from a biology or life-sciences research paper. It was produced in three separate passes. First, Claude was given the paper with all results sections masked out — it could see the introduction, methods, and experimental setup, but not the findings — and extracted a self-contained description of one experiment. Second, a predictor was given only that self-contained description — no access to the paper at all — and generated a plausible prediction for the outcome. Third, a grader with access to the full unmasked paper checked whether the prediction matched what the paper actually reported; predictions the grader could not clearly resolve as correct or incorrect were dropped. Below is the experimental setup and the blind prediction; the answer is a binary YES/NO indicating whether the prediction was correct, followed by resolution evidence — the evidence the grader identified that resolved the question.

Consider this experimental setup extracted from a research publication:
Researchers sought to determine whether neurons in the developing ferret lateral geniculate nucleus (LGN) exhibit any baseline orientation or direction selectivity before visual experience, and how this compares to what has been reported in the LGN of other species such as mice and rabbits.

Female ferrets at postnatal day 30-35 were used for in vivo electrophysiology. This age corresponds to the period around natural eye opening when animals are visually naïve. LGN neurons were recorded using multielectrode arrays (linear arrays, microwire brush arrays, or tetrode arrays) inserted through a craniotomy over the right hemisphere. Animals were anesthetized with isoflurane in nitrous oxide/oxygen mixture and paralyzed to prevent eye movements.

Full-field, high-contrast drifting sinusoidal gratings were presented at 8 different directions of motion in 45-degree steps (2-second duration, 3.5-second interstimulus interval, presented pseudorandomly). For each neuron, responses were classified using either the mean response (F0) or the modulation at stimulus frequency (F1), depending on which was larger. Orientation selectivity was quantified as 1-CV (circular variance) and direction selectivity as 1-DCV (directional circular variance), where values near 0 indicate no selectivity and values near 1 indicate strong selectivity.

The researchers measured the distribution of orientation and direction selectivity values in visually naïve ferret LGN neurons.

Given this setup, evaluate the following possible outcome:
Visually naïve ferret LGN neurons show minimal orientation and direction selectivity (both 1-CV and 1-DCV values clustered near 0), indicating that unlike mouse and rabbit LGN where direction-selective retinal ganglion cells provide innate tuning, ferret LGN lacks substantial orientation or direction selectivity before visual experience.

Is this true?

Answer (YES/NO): YES